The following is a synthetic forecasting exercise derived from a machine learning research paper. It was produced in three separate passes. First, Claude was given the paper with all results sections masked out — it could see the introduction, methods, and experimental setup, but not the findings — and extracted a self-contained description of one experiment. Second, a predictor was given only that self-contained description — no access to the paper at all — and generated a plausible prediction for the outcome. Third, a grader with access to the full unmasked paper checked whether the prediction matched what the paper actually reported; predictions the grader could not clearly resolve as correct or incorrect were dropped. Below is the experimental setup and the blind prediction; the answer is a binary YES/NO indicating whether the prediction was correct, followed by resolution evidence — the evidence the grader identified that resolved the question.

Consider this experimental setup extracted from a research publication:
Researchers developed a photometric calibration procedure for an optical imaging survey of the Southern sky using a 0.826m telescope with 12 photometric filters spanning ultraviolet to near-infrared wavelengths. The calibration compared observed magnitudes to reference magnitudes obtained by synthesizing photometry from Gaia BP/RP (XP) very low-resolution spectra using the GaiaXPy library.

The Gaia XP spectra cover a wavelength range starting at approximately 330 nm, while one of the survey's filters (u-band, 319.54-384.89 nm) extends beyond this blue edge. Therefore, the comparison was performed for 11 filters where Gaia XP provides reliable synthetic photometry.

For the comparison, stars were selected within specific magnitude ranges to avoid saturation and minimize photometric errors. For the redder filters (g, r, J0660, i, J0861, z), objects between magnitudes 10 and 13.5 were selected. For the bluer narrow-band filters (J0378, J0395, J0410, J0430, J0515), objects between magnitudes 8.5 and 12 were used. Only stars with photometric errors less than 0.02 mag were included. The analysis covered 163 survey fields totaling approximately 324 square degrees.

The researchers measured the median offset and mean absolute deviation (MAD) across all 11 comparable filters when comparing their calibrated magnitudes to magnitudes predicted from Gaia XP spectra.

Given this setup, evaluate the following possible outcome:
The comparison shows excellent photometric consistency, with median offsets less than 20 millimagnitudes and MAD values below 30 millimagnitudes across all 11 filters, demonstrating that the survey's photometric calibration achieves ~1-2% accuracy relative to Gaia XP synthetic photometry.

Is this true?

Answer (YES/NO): YES